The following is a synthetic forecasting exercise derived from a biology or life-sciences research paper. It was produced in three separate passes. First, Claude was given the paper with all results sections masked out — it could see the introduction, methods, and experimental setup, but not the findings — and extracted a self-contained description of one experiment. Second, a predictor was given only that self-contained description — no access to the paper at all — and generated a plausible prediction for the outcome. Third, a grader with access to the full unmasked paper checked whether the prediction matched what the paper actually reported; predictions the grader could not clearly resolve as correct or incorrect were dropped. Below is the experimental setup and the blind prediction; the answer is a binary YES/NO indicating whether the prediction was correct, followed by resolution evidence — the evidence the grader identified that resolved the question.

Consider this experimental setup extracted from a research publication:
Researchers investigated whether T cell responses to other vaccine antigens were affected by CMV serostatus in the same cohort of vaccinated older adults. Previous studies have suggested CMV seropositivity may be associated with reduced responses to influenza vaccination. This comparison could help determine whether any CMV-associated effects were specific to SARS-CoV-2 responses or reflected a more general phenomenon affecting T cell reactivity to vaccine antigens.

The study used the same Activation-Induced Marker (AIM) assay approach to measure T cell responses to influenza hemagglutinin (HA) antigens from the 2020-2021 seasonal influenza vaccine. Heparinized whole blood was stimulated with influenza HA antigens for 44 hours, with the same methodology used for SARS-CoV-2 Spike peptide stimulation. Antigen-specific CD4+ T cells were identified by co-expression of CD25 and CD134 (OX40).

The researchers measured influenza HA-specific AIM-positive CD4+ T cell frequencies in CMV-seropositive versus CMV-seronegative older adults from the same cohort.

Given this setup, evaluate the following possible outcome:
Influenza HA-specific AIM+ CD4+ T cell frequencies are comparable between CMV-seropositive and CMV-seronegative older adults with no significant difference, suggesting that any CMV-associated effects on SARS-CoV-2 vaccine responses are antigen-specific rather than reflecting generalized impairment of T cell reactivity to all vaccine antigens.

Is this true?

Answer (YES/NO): NO